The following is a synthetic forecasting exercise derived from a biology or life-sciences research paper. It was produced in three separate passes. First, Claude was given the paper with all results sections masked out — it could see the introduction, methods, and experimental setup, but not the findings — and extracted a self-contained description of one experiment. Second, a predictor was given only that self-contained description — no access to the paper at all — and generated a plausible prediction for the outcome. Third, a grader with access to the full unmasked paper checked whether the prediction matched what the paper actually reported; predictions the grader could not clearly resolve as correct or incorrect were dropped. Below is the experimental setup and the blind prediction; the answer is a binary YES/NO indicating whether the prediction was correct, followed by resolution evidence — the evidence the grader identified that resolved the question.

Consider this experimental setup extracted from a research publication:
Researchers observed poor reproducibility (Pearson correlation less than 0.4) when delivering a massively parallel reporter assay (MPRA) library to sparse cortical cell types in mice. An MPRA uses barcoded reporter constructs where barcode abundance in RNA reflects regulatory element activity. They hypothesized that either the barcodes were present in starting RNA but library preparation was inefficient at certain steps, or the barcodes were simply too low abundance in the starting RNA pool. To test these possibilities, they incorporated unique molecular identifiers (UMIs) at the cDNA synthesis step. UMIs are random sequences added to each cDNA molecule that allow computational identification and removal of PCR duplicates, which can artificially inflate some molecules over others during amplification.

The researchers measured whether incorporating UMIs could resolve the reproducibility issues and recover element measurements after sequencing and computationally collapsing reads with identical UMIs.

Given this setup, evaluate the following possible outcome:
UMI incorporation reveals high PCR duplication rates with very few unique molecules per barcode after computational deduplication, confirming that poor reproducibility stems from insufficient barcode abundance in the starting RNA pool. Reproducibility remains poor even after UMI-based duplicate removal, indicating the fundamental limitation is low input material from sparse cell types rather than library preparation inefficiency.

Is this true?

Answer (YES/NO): YES